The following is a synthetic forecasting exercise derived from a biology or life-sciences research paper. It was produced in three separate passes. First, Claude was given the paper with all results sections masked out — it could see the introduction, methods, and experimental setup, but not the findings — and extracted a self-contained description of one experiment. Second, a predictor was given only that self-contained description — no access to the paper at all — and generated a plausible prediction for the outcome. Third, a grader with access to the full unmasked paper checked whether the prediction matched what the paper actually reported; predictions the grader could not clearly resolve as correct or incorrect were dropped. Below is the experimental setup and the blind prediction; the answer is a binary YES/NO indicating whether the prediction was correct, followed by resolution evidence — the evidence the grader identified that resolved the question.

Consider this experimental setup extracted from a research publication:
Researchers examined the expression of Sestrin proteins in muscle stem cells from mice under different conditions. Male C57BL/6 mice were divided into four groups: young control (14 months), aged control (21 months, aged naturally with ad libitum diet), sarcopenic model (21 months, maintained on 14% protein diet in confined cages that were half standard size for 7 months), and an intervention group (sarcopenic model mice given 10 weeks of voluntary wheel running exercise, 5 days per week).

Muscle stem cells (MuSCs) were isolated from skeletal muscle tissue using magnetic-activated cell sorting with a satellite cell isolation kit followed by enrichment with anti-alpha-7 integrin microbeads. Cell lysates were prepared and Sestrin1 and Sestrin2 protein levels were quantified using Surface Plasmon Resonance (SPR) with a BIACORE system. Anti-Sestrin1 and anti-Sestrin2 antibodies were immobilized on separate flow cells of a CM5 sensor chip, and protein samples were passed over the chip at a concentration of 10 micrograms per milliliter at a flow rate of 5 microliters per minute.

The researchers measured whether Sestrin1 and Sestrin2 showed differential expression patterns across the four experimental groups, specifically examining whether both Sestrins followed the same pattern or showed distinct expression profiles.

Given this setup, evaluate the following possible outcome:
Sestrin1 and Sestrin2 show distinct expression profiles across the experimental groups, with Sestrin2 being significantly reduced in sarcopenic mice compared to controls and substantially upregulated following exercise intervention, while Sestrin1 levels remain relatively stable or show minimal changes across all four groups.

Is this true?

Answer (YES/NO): YES